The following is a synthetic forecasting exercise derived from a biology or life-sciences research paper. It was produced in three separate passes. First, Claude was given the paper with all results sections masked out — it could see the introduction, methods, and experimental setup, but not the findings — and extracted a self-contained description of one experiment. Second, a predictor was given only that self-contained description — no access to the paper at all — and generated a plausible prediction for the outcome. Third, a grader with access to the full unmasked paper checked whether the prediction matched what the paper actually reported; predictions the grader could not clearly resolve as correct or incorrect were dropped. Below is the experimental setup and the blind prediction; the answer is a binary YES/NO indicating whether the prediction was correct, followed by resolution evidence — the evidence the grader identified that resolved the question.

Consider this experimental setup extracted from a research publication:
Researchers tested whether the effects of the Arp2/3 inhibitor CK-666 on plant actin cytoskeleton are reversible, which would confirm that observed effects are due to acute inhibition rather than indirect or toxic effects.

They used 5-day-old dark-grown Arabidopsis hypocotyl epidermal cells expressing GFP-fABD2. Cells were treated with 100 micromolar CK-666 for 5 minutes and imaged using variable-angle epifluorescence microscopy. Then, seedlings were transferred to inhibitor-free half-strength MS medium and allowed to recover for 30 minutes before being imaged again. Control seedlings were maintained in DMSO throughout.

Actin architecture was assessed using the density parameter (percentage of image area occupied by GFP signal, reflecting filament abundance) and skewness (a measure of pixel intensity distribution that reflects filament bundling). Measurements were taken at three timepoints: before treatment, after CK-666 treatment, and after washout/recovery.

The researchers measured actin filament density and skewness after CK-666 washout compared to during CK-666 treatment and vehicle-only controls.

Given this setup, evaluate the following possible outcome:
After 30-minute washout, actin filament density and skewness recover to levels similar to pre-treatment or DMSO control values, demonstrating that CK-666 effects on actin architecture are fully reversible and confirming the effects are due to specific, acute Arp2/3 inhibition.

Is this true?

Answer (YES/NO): YES